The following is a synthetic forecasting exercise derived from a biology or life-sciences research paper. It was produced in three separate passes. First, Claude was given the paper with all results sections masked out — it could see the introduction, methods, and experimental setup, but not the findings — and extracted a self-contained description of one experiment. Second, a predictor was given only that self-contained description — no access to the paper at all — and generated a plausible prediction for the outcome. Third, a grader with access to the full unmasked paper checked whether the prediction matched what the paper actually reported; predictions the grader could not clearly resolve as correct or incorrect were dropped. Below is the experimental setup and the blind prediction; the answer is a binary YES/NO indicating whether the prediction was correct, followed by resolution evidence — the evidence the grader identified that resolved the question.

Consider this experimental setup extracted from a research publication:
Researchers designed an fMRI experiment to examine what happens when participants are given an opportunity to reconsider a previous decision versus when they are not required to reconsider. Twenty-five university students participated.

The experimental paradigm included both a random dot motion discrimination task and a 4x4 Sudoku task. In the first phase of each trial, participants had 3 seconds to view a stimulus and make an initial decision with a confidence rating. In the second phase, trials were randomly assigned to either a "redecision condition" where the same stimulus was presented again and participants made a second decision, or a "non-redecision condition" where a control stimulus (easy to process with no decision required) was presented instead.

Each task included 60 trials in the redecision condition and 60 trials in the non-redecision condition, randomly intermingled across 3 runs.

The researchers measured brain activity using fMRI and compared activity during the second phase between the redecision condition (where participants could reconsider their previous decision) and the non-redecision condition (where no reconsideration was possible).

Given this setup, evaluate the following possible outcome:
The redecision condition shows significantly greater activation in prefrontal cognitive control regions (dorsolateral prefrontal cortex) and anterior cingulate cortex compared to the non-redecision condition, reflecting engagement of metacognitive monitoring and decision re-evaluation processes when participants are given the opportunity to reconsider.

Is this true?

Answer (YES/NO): YES